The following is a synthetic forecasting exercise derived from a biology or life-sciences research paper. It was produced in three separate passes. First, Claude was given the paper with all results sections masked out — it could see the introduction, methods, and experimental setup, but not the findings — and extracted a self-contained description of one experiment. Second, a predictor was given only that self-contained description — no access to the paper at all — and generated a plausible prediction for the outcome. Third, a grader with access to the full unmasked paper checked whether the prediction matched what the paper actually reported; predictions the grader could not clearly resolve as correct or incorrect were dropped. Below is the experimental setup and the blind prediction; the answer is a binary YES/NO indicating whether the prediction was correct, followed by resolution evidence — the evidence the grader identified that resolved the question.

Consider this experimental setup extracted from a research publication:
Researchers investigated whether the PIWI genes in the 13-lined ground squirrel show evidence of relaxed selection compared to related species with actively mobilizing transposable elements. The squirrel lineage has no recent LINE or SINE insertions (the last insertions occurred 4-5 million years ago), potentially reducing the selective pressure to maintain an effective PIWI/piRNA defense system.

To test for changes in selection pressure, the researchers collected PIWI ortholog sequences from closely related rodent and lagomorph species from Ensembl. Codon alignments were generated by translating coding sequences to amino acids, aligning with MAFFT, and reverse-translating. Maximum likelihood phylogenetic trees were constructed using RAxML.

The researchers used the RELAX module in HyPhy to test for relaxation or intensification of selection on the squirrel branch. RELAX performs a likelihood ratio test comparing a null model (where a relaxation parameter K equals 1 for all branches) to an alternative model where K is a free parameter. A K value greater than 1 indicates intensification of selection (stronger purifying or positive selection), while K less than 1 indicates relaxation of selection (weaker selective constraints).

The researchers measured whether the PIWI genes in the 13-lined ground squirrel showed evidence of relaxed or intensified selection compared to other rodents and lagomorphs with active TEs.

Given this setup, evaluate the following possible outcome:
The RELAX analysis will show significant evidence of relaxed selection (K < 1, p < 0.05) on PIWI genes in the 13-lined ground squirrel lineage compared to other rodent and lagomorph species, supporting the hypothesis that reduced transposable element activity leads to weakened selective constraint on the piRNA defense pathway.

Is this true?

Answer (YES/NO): NO